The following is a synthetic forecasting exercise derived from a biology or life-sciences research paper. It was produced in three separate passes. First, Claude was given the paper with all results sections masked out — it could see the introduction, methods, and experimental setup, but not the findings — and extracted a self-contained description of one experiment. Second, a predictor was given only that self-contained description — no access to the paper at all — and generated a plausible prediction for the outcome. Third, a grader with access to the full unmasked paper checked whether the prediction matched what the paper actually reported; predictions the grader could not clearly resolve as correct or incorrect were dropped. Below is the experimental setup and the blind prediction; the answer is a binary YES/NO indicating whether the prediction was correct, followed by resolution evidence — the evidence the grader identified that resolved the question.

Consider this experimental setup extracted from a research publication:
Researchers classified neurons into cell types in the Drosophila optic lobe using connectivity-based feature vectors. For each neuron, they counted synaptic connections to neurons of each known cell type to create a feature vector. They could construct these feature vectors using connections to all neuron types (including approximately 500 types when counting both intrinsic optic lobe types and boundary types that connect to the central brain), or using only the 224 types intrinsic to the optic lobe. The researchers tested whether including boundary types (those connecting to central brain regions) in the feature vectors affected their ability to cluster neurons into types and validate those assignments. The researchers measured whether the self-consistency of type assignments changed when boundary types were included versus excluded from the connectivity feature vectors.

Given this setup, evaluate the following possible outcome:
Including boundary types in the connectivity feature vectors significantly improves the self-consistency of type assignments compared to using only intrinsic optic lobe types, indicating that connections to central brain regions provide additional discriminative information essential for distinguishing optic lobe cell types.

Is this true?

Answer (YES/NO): NO